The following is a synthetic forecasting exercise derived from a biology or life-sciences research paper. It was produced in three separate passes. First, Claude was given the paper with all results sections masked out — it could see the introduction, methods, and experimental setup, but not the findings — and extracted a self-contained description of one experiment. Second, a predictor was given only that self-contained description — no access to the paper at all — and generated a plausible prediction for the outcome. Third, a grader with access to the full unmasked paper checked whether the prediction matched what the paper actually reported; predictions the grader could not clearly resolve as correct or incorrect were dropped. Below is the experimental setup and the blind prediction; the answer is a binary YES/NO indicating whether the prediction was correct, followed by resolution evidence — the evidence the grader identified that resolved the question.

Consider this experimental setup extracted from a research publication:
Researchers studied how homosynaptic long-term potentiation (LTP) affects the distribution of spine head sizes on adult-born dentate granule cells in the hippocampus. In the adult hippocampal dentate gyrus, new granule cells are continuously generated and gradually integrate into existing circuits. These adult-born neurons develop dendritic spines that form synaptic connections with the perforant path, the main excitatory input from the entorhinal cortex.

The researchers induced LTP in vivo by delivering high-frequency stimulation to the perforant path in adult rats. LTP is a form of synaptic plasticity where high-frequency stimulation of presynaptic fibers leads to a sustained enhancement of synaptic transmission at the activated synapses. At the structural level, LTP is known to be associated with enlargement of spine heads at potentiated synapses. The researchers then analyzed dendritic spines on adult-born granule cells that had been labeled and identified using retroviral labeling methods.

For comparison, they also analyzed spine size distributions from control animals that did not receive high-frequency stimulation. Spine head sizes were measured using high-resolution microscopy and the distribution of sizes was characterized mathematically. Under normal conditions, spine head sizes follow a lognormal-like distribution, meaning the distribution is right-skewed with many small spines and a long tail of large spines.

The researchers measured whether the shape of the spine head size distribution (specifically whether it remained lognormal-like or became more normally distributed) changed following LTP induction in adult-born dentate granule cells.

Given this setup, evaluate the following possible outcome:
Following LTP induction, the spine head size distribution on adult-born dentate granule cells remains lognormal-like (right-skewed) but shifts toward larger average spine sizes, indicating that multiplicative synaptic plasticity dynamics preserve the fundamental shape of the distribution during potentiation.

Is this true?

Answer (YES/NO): YES